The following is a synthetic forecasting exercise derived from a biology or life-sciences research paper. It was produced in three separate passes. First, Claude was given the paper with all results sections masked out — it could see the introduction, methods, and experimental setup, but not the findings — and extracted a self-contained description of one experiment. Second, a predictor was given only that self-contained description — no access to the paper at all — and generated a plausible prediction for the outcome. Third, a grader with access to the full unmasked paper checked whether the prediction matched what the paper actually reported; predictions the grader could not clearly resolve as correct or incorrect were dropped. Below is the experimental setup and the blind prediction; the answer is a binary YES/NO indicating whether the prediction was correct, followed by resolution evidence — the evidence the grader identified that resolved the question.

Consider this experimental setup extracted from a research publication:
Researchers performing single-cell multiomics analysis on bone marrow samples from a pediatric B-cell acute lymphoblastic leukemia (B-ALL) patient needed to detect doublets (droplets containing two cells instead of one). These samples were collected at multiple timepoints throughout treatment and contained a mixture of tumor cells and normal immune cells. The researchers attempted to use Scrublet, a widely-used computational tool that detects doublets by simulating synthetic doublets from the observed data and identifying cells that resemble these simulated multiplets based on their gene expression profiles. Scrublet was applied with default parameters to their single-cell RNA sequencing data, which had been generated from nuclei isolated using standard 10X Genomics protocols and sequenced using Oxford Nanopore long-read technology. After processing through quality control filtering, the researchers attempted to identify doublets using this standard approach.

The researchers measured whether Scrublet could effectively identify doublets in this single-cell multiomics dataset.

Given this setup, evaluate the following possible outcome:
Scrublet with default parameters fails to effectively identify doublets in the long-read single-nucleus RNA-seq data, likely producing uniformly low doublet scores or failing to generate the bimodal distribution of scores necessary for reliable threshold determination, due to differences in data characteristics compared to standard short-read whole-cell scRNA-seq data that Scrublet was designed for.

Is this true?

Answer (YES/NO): NO